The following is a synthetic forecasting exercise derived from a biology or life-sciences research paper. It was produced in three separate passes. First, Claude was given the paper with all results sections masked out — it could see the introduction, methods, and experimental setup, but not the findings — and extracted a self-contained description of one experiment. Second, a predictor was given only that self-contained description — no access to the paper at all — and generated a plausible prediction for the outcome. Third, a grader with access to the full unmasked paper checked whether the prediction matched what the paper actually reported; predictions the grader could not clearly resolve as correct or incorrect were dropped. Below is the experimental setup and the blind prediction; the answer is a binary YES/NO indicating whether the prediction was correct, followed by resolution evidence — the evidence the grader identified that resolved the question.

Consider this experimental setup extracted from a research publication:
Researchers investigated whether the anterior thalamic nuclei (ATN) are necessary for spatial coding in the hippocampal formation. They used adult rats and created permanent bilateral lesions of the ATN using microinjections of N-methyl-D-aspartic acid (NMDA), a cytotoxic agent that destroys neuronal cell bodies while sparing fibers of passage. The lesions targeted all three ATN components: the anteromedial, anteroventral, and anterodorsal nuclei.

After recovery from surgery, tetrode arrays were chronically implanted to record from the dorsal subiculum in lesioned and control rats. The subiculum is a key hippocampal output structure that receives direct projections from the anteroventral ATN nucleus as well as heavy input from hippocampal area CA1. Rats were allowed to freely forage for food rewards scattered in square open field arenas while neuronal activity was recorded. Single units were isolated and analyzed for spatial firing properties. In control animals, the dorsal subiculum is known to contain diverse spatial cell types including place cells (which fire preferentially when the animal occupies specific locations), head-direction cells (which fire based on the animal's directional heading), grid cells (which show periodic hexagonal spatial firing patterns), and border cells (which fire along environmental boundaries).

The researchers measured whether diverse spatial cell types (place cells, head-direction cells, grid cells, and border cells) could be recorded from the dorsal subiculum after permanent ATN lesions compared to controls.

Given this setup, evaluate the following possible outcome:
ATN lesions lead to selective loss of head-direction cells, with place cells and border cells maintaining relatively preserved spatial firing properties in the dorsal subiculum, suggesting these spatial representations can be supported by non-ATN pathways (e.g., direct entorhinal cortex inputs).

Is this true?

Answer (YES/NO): NO